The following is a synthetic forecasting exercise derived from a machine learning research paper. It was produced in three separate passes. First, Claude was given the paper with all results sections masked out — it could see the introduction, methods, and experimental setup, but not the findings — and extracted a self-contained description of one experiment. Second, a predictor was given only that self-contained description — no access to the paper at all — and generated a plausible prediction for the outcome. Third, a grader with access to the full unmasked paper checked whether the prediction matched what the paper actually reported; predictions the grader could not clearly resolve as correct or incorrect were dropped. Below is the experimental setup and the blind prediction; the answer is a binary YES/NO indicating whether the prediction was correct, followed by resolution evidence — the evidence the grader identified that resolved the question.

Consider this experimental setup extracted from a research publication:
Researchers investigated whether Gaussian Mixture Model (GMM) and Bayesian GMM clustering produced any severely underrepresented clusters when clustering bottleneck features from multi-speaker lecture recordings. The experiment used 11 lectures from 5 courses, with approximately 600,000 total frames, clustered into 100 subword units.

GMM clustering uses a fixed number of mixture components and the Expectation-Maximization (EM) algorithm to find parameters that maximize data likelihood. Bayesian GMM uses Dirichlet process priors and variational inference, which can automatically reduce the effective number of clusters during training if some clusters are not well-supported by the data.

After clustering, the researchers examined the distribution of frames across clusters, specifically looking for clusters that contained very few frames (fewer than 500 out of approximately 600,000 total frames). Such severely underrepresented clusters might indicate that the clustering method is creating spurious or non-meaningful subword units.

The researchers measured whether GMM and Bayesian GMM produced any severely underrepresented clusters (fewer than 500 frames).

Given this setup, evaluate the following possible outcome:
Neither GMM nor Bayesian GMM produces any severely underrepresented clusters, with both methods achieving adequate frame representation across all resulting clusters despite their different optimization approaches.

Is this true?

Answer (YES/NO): NO